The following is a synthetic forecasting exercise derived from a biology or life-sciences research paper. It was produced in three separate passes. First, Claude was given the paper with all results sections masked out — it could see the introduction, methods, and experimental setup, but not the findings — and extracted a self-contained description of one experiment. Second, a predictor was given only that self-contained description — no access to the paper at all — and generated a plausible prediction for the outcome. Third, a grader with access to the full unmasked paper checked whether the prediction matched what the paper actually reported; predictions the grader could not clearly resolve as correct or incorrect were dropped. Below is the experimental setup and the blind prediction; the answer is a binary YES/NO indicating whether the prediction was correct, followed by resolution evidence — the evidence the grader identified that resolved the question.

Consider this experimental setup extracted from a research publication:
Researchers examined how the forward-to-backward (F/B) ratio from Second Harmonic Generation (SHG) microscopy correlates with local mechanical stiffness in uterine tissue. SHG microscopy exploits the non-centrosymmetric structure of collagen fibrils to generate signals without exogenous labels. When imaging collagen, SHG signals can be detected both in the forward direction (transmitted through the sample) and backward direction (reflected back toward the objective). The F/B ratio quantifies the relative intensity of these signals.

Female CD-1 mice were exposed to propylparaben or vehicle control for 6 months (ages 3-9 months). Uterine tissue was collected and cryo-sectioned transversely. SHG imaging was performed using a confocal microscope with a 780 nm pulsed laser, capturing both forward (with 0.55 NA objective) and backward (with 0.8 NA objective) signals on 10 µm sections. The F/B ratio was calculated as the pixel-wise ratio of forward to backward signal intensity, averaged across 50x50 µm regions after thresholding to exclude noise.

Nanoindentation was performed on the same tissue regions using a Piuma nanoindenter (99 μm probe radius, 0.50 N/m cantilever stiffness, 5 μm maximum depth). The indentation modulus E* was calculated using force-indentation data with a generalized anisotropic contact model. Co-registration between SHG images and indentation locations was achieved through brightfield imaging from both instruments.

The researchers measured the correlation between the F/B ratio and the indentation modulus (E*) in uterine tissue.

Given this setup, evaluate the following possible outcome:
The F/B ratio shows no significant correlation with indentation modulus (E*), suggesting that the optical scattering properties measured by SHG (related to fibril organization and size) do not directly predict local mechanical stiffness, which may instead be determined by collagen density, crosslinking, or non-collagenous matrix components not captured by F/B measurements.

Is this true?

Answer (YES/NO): NO